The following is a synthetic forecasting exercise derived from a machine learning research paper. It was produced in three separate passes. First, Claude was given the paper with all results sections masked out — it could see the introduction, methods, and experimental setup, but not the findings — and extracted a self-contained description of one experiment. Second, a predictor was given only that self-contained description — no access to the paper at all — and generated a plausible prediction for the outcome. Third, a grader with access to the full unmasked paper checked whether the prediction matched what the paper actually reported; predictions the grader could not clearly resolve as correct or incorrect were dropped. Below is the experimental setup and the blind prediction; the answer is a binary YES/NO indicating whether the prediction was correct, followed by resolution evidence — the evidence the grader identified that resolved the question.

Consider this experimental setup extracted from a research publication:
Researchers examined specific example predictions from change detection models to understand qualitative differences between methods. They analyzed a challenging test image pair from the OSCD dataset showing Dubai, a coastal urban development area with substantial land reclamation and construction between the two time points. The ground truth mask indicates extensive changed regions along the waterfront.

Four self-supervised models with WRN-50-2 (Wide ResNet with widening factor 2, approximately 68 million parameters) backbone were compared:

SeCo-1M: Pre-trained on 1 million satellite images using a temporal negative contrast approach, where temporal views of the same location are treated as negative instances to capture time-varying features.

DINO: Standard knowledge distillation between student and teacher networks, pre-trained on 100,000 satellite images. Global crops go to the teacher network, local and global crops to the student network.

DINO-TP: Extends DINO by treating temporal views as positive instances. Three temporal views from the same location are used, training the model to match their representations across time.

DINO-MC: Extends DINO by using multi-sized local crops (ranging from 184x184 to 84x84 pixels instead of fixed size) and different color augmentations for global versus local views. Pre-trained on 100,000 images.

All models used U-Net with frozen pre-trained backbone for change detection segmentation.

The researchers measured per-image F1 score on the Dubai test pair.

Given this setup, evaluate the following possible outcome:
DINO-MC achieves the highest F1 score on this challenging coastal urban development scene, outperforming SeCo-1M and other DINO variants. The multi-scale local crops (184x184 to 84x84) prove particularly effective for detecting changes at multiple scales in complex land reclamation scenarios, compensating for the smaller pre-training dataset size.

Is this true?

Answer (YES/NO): YES